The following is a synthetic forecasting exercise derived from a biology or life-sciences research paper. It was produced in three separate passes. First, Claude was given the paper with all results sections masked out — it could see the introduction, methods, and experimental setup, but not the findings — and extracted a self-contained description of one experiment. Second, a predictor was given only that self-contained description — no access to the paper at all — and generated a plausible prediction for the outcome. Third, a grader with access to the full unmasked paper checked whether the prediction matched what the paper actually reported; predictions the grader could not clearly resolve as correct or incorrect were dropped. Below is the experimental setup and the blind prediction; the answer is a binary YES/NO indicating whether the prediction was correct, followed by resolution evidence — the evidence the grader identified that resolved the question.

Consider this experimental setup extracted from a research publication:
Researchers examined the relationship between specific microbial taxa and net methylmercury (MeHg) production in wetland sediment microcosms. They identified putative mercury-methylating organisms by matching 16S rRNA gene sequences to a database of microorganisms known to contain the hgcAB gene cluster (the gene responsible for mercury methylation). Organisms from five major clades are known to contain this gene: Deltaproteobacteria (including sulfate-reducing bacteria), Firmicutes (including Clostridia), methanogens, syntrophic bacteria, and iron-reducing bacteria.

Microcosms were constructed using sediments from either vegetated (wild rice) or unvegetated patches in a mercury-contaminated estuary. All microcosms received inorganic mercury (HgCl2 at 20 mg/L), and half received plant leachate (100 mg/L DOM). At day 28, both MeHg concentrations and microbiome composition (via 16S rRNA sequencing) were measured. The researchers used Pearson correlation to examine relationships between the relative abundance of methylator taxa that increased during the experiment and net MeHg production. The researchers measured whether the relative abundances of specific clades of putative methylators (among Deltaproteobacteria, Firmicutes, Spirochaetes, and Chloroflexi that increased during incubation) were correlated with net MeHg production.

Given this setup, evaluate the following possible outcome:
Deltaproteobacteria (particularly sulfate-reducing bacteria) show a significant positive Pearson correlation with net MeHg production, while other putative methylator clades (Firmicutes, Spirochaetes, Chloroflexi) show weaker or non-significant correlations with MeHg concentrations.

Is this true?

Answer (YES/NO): NO